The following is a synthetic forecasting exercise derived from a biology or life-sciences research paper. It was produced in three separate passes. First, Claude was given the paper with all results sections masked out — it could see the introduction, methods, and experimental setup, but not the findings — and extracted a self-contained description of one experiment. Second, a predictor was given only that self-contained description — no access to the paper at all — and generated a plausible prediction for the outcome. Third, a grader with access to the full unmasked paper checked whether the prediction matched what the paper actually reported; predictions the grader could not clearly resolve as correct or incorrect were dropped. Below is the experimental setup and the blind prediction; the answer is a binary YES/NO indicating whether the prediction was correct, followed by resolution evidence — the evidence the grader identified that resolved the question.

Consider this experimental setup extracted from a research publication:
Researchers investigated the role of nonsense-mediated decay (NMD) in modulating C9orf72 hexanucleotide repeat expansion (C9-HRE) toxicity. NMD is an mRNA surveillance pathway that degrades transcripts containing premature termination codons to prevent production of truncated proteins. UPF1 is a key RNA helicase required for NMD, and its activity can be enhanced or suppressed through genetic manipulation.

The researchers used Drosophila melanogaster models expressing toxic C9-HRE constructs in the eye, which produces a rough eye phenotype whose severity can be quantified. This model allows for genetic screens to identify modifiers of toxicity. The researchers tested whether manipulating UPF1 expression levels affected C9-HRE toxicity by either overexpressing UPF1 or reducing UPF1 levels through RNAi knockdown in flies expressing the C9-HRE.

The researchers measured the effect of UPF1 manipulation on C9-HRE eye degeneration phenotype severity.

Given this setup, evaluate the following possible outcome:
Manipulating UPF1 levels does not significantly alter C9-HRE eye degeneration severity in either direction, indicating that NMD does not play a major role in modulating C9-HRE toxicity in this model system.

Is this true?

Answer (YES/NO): NO